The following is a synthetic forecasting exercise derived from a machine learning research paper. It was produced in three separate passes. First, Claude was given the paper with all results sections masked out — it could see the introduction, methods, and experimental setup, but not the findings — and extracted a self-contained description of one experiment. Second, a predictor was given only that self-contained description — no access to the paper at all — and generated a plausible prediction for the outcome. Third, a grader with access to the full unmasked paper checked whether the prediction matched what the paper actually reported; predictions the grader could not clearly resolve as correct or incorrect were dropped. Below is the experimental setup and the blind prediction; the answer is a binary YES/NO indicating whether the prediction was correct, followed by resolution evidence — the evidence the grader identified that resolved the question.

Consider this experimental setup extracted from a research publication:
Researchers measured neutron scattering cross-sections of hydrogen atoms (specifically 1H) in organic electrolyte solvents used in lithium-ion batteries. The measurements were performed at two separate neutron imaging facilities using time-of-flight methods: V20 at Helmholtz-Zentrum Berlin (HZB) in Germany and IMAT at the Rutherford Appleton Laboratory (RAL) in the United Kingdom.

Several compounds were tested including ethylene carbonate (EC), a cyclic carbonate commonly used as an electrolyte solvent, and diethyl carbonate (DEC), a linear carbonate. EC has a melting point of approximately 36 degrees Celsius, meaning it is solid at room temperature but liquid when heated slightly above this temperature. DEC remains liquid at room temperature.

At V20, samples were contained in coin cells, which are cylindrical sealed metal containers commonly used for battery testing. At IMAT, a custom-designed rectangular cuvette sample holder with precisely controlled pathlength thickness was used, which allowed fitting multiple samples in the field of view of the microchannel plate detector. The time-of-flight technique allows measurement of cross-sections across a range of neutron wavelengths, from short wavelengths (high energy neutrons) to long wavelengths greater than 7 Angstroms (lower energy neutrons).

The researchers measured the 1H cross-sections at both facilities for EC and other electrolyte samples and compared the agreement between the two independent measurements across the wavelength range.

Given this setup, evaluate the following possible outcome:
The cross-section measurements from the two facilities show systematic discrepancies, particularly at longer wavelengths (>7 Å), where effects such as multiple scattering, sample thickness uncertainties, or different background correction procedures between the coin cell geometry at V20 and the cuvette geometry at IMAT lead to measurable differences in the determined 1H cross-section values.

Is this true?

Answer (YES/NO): NO